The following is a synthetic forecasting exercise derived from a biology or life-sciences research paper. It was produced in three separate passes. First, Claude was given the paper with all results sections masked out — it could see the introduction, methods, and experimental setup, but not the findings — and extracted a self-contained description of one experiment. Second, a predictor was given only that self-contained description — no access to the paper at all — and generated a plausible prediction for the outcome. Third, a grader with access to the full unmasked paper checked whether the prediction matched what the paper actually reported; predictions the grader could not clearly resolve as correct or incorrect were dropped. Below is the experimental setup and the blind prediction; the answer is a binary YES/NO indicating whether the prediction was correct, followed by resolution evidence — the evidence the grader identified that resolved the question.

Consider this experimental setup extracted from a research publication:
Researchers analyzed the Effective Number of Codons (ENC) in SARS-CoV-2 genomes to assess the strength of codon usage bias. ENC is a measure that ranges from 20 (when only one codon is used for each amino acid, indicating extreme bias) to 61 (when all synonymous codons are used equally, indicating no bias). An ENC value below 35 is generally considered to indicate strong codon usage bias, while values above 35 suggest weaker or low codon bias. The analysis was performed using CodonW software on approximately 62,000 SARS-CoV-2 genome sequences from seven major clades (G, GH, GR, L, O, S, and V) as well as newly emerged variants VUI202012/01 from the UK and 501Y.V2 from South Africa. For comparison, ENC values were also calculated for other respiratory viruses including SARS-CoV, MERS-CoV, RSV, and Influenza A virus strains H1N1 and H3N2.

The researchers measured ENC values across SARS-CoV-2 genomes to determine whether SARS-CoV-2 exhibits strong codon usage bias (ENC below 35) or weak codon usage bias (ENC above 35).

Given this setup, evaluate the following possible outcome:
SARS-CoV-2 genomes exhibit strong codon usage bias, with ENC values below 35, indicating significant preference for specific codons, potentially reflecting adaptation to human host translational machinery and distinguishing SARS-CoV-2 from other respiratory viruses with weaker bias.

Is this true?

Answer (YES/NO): NO